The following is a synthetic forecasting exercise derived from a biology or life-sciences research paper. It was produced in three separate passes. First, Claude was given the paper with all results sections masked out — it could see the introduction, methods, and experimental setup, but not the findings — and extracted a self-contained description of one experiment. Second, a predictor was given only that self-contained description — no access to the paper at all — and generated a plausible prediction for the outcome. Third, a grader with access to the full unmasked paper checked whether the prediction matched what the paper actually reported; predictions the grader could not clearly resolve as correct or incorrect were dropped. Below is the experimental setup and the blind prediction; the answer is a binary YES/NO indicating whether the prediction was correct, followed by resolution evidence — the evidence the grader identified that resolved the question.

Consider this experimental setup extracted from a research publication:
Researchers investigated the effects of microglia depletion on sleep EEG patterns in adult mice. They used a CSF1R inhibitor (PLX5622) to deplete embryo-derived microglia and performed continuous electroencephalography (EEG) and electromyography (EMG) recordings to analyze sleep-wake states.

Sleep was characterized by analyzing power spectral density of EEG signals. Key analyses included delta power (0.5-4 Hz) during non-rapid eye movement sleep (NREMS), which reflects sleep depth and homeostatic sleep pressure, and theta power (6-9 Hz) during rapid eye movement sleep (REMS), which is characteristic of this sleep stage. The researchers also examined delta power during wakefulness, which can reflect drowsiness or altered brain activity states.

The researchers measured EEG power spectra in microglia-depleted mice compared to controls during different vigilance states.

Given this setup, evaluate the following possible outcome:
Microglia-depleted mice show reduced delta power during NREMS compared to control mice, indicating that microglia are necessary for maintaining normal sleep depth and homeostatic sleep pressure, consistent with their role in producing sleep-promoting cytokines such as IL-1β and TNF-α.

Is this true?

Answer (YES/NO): NO